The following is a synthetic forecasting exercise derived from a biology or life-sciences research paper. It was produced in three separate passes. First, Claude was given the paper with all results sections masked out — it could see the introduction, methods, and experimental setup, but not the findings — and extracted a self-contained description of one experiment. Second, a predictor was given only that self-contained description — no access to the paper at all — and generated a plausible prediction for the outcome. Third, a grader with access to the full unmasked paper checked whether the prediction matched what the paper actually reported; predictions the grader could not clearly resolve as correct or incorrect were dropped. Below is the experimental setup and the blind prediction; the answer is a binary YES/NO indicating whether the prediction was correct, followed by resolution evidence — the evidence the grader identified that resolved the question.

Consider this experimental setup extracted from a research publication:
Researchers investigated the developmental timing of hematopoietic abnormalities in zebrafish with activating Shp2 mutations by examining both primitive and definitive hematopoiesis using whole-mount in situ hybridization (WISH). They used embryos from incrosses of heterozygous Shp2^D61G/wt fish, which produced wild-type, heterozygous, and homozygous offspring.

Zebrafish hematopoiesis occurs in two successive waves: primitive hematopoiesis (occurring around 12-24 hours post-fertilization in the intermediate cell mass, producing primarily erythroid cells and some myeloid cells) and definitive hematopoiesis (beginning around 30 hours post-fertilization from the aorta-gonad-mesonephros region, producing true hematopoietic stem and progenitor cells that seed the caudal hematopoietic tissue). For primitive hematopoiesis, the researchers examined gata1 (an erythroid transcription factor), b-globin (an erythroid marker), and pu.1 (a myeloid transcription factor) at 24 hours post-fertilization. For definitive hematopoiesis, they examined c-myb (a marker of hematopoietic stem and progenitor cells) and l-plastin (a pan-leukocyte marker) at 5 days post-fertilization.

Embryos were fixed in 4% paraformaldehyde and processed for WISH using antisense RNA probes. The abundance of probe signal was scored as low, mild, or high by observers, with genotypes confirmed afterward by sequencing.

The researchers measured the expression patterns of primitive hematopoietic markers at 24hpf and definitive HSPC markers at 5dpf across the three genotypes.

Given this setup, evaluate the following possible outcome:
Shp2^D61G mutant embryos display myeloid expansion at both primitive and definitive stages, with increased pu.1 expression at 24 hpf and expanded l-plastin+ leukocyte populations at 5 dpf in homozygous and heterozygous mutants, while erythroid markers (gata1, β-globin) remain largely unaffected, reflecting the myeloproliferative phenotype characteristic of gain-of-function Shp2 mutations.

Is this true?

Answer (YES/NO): NO